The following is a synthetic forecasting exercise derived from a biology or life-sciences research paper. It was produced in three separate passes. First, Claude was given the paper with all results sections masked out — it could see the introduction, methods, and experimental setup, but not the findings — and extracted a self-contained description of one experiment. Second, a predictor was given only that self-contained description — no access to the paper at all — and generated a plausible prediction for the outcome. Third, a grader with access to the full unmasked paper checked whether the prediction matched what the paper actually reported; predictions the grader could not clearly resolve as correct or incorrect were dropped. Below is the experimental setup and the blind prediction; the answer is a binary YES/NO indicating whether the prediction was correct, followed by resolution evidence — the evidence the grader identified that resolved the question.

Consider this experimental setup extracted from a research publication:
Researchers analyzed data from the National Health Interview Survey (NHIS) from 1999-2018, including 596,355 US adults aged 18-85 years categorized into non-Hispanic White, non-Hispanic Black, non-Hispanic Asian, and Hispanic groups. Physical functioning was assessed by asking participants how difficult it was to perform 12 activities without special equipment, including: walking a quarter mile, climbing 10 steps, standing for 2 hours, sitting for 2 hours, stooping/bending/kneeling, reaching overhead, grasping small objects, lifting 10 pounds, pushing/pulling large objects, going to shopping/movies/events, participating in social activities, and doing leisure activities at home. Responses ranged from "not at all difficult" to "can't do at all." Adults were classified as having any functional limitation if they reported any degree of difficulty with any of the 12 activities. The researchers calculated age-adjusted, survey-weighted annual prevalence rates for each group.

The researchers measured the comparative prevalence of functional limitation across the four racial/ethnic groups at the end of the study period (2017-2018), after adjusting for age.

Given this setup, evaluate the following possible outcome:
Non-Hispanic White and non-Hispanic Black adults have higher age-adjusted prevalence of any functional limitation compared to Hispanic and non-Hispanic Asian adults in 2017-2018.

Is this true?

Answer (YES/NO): YES